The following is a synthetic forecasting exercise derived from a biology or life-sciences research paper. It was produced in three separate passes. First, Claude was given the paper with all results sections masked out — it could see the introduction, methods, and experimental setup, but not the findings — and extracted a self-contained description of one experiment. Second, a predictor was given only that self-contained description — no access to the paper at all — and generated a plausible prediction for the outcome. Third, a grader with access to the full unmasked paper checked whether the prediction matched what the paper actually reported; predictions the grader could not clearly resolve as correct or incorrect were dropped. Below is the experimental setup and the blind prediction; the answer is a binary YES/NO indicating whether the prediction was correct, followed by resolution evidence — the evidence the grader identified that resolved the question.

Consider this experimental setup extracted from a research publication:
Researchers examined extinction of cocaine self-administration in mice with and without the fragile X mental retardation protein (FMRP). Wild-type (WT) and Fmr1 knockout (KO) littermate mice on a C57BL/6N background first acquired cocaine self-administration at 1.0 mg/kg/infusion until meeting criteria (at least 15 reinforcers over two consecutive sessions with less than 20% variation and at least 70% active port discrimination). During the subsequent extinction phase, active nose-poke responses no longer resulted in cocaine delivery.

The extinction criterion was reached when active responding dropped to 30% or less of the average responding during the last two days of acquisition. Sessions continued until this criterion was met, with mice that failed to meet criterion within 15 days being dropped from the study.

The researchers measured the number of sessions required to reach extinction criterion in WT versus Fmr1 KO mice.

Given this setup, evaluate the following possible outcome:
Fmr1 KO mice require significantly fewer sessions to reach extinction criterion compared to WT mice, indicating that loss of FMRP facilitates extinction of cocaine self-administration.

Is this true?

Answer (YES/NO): NO